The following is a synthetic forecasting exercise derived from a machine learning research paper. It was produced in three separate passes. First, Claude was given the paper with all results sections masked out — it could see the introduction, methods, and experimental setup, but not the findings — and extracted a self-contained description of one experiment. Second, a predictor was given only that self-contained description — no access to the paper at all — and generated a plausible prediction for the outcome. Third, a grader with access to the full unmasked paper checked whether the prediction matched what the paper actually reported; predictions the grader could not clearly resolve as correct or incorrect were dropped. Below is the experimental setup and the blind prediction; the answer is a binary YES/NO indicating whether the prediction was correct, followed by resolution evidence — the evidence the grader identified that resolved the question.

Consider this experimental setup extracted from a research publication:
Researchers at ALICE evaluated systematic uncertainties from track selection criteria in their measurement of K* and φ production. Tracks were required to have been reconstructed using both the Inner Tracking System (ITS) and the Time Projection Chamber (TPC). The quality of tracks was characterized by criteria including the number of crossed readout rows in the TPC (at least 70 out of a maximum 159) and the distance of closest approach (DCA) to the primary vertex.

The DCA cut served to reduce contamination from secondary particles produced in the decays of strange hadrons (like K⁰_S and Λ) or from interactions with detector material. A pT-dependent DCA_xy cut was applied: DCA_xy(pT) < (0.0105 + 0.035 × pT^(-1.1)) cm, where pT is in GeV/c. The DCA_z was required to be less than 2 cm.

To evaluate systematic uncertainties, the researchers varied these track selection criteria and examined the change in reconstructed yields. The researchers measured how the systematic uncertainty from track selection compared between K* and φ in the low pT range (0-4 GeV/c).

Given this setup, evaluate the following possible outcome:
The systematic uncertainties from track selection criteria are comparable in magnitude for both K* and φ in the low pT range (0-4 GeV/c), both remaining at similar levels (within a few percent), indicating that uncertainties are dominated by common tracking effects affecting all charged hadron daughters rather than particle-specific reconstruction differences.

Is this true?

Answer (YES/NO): NO